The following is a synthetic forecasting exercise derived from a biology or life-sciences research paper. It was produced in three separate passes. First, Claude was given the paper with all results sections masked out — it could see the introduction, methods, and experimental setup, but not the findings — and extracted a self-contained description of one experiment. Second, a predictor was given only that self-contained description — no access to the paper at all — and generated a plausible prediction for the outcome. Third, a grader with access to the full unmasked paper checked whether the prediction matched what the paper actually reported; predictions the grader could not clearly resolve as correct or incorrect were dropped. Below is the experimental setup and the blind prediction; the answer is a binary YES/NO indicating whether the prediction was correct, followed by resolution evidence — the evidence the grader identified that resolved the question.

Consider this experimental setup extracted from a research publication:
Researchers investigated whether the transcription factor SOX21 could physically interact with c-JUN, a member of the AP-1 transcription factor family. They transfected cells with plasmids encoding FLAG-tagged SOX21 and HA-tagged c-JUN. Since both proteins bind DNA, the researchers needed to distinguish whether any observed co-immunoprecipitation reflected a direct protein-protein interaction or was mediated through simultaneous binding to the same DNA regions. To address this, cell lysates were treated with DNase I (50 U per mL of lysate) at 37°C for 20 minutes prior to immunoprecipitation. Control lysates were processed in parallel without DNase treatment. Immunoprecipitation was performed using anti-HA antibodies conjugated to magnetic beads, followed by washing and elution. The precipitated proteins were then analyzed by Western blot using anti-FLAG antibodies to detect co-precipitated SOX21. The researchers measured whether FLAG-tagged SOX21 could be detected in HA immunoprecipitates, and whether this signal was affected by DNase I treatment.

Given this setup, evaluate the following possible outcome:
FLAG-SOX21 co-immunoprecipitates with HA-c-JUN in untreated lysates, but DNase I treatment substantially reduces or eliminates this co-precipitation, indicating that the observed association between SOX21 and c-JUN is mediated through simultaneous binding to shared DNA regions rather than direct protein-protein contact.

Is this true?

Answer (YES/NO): NO